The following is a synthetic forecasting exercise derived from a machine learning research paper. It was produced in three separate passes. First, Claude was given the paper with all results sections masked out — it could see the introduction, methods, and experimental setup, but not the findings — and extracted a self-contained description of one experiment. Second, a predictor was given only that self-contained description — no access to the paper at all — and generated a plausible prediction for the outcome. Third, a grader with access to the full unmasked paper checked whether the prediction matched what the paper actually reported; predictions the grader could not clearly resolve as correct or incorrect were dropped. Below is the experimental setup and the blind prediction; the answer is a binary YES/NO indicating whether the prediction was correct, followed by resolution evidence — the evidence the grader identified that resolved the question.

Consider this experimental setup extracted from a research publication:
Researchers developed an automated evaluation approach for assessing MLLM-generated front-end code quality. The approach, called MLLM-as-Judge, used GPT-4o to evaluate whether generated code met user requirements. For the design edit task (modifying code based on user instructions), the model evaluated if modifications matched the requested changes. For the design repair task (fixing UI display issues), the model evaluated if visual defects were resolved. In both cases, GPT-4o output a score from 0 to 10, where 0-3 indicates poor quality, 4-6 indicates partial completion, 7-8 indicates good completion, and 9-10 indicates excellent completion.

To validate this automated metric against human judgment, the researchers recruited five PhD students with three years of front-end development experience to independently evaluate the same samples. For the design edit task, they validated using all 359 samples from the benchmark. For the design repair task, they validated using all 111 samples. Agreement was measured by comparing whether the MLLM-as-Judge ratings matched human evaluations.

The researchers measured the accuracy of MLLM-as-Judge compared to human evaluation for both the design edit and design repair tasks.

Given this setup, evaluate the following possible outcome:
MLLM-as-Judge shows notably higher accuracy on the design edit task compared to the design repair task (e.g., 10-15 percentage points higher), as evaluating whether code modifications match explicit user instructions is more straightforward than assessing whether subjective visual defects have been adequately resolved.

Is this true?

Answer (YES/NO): NO